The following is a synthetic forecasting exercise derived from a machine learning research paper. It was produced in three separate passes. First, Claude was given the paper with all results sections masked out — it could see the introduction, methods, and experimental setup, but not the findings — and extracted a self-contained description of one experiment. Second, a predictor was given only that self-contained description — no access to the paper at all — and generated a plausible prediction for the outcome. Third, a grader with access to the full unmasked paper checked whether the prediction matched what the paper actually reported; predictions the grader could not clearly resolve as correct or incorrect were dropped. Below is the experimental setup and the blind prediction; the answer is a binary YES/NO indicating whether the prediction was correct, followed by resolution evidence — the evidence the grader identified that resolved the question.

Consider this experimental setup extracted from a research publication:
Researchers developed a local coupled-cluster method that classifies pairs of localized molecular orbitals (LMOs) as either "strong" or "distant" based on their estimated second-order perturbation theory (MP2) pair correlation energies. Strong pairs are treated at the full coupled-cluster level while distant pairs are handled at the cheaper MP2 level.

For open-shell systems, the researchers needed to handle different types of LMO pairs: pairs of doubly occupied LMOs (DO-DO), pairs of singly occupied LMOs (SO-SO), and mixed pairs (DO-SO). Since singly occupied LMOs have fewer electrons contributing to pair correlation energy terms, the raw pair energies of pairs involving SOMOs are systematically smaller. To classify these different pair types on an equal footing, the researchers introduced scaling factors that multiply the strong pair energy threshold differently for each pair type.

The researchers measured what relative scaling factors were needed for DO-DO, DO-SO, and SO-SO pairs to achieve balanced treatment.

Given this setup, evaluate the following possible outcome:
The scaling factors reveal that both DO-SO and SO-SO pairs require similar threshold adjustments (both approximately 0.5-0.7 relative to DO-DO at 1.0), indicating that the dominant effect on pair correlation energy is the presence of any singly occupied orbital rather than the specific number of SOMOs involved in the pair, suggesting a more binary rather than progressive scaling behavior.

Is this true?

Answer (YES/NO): NO